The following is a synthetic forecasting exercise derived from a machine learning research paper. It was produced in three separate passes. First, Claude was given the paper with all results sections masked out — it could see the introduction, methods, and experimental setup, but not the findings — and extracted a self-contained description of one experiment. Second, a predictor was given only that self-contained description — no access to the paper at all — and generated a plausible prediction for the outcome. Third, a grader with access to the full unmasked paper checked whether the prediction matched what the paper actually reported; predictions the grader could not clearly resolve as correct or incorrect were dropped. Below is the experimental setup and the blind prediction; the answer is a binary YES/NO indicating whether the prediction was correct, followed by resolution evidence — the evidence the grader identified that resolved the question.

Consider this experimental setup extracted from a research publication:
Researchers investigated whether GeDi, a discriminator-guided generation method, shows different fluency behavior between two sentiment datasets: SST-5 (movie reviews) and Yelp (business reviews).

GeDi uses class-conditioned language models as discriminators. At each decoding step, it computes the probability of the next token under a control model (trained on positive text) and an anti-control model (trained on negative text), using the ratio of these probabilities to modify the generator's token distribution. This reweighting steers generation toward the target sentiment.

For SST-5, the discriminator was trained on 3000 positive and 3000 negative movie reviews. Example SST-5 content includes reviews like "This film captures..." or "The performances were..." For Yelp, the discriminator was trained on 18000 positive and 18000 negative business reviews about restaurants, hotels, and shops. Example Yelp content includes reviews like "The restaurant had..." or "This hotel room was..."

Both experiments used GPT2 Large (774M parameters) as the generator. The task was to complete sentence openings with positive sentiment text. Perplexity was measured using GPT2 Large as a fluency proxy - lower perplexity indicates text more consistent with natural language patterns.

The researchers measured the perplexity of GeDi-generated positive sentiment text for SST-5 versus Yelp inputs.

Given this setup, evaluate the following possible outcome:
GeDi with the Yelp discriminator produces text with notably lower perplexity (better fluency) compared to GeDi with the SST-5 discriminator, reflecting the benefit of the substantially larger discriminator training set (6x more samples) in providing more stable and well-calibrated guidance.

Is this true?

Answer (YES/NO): YES